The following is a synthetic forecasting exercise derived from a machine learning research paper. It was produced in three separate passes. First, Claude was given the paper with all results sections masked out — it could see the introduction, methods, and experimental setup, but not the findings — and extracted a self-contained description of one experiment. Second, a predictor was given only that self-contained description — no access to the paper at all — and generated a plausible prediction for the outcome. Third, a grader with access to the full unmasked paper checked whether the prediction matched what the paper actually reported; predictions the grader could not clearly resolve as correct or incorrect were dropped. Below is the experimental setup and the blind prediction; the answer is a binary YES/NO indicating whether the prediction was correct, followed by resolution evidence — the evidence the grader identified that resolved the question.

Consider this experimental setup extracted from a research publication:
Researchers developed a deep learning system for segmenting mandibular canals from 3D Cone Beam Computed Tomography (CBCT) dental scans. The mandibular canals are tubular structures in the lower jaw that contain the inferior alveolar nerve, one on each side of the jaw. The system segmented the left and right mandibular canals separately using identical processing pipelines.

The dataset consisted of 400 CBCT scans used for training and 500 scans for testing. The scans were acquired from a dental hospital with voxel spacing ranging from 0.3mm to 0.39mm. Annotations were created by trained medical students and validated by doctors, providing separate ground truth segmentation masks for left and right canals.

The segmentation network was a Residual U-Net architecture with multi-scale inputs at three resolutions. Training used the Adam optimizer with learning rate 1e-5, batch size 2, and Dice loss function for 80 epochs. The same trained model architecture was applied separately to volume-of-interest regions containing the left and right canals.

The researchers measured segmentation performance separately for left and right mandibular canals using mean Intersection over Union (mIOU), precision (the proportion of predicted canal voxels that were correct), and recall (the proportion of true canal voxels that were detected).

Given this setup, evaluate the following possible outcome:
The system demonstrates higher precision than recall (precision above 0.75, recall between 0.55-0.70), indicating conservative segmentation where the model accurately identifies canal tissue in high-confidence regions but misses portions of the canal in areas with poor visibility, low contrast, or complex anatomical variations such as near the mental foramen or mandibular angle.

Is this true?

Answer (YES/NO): NO